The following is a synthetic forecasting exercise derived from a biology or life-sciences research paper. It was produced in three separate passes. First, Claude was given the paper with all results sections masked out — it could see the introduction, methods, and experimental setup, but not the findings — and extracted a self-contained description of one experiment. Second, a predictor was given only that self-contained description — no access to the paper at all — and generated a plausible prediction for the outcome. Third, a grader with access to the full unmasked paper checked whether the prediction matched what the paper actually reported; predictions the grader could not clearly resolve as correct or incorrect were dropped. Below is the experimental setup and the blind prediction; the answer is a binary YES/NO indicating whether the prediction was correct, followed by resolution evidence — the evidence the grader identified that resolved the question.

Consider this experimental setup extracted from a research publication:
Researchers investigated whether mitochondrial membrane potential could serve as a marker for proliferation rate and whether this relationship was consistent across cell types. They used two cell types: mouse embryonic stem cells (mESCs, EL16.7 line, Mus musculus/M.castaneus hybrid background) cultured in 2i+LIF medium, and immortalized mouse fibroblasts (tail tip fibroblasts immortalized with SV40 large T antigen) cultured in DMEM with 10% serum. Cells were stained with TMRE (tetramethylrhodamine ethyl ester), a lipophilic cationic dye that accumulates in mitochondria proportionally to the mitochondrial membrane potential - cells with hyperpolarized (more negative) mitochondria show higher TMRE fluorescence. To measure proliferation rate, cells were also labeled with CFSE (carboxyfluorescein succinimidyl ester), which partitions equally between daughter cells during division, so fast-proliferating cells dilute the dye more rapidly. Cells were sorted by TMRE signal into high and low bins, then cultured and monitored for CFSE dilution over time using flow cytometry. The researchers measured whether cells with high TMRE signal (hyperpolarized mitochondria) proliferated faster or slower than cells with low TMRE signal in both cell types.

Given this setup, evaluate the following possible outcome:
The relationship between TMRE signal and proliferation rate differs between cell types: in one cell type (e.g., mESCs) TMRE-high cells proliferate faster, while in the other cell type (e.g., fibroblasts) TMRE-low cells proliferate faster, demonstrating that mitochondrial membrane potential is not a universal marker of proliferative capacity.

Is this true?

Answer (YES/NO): YES